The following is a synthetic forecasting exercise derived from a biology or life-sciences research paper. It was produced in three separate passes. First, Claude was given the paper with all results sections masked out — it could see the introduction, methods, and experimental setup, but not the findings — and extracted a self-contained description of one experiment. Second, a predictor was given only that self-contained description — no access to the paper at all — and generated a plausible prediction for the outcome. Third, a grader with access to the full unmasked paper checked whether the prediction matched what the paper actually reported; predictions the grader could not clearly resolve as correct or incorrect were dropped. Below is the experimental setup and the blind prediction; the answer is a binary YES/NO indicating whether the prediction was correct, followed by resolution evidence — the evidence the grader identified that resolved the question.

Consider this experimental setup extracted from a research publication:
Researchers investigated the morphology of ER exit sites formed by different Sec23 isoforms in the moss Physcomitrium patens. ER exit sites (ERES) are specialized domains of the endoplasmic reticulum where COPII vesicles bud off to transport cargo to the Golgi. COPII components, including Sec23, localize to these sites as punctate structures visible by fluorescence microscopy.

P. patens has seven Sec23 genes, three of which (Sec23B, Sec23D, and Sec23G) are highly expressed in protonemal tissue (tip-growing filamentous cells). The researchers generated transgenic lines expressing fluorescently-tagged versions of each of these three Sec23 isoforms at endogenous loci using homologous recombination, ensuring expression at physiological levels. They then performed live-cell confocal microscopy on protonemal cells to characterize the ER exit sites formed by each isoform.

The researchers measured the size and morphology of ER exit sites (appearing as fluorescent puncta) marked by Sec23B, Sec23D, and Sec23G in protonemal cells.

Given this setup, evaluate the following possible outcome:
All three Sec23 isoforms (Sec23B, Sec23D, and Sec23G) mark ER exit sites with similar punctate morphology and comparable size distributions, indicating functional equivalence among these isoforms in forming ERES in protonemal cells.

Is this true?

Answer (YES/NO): NO